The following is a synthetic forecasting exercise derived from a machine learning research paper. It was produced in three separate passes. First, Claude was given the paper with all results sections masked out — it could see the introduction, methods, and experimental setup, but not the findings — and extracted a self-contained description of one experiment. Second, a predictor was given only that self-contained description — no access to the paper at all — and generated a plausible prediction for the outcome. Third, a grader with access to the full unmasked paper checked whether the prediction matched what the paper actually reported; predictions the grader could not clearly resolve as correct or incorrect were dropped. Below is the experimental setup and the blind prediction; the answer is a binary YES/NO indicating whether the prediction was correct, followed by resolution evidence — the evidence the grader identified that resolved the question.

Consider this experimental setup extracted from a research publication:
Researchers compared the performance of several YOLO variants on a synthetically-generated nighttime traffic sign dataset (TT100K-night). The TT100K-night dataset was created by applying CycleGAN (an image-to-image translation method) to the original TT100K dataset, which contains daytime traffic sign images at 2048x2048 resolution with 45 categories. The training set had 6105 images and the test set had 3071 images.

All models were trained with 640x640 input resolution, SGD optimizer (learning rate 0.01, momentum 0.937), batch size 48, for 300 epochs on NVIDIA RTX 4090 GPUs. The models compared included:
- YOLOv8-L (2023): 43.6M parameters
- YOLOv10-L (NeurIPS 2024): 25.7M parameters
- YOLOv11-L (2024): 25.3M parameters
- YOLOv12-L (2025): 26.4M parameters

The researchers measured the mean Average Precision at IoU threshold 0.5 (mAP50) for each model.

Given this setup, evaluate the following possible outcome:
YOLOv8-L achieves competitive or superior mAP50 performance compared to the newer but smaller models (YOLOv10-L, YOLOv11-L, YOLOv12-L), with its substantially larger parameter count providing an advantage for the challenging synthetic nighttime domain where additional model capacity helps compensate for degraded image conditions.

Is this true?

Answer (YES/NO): YES